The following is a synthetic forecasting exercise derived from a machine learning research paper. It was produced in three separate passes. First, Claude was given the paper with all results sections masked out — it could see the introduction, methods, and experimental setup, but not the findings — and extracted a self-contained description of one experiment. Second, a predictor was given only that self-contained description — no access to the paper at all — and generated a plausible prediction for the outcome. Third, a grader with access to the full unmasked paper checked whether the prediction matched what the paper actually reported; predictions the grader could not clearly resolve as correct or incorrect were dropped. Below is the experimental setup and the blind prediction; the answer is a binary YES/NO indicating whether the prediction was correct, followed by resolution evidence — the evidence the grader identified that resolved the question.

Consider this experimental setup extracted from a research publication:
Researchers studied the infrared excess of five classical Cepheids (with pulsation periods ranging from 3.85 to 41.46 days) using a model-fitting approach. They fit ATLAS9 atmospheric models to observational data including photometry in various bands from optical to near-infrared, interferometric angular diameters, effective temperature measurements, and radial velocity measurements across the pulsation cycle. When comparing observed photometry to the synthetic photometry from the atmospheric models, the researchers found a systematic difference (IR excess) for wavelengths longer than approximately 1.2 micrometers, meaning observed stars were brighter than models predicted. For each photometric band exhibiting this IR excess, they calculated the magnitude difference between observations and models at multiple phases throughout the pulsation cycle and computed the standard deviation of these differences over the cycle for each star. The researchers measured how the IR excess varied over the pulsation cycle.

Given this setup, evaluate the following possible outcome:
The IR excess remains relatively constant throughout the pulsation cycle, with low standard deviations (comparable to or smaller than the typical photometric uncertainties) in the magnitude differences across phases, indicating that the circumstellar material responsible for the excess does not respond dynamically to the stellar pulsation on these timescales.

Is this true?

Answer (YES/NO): YES